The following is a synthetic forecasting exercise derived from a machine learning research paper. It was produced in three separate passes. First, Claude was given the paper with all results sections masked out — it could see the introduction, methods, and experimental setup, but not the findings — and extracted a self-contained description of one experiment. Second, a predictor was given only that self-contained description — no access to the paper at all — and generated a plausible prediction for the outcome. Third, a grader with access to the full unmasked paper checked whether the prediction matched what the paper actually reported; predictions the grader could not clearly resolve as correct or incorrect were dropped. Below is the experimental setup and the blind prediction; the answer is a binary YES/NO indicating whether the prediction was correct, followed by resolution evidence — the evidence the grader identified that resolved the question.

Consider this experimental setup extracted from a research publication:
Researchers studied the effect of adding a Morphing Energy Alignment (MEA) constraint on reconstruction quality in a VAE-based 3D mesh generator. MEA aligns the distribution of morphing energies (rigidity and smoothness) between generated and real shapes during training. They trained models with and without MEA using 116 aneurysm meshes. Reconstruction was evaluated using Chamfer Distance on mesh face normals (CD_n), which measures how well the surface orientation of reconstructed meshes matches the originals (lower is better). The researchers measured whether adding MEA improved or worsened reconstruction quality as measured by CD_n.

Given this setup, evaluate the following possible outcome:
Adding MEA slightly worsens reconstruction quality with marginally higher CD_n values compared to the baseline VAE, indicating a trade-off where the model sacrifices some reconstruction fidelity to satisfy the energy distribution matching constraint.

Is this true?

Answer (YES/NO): YES